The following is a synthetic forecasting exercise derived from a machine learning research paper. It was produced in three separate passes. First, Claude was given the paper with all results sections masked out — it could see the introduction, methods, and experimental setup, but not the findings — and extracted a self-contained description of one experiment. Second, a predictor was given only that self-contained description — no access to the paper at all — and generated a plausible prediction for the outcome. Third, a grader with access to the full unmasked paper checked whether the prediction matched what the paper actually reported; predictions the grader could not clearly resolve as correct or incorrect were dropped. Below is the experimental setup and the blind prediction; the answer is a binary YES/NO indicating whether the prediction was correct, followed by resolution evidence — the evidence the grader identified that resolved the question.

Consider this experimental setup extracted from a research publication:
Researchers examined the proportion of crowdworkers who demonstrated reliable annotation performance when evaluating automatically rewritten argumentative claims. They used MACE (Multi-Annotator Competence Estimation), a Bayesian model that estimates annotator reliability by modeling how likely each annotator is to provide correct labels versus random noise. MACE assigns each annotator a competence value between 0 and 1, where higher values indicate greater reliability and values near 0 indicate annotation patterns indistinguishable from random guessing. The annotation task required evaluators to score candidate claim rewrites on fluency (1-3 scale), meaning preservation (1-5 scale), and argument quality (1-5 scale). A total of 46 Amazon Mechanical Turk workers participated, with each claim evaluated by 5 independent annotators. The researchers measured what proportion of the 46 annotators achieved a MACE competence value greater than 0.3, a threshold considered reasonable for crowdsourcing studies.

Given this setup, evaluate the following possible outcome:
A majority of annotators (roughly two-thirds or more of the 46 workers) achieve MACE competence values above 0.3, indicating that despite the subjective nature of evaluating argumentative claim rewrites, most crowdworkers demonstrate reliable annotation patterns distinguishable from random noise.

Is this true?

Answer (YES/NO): NO